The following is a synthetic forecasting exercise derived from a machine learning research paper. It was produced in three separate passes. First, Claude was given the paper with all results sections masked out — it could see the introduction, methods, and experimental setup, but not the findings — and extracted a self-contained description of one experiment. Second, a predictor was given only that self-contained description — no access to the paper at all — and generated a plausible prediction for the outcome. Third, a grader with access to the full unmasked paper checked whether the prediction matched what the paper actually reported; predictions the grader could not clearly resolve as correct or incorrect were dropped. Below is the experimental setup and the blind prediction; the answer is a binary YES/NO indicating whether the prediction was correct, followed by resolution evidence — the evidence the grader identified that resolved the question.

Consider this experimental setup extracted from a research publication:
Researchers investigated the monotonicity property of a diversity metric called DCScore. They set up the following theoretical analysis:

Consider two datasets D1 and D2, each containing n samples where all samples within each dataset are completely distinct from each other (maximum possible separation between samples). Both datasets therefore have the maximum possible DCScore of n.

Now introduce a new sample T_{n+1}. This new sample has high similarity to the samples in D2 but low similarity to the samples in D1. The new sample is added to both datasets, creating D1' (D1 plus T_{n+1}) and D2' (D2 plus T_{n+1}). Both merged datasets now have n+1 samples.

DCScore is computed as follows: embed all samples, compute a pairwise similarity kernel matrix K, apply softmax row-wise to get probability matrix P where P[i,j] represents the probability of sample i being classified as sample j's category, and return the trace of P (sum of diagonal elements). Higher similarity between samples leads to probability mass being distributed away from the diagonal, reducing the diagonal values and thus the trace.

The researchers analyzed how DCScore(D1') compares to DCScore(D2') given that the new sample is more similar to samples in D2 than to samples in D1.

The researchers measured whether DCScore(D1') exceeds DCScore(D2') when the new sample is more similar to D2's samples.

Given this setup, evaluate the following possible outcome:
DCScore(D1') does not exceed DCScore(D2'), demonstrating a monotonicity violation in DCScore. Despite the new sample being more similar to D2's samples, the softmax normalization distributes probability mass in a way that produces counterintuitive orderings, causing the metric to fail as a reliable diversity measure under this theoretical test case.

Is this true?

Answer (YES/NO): NO